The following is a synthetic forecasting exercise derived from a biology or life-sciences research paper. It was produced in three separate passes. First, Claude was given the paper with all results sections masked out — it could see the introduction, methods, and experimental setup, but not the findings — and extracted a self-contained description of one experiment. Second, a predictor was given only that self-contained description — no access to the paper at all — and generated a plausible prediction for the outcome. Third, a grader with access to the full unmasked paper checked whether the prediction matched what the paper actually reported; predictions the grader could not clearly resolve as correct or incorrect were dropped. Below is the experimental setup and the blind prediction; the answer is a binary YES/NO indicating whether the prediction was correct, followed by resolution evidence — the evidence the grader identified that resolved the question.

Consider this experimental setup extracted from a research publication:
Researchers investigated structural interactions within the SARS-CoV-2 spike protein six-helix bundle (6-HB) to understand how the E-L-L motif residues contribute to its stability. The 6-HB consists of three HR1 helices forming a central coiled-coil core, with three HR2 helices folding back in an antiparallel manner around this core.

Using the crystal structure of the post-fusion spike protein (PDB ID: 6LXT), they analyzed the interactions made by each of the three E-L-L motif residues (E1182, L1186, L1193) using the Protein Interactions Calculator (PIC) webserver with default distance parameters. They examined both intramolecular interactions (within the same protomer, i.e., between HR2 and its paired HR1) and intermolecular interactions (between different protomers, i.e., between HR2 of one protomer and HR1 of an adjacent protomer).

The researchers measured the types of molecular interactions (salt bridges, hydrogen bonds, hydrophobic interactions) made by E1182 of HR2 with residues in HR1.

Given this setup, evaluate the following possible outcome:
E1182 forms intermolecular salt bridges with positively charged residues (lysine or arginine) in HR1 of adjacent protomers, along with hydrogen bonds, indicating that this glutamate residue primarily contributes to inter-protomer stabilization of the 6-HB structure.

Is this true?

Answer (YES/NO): YES